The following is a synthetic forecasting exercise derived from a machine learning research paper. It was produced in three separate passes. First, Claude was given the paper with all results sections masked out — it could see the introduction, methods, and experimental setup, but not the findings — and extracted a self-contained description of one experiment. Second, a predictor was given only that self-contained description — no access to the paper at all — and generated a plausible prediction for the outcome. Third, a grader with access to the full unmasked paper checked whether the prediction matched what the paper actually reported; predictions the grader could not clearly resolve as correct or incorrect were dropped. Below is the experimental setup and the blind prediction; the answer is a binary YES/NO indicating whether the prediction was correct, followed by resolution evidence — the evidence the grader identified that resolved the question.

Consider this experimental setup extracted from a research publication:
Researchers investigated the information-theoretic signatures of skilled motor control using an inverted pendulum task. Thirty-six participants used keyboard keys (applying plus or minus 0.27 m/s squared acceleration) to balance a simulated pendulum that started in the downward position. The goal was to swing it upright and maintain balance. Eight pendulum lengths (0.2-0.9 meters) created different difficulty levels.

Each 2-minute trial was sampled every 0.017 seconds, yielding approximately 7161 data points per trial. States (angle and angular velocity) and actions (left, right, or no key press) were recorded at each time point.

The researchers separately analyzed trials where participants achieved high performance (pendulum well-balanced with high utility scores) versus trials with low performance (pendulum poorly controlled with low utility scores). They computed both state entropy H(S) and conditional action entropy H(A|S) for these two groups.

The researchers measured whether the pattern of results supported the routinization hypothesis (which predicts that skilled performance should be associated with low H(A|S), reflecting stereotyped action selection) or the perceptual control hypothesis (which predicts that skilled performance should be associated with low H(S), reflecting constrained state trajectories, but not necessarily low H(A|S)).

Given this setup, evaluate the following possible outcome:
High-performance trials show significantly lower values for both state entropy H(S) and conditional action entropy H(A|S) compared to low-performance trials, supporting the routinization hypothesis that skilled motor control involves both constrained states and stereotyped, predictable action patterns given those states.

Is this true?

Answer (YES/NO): NO